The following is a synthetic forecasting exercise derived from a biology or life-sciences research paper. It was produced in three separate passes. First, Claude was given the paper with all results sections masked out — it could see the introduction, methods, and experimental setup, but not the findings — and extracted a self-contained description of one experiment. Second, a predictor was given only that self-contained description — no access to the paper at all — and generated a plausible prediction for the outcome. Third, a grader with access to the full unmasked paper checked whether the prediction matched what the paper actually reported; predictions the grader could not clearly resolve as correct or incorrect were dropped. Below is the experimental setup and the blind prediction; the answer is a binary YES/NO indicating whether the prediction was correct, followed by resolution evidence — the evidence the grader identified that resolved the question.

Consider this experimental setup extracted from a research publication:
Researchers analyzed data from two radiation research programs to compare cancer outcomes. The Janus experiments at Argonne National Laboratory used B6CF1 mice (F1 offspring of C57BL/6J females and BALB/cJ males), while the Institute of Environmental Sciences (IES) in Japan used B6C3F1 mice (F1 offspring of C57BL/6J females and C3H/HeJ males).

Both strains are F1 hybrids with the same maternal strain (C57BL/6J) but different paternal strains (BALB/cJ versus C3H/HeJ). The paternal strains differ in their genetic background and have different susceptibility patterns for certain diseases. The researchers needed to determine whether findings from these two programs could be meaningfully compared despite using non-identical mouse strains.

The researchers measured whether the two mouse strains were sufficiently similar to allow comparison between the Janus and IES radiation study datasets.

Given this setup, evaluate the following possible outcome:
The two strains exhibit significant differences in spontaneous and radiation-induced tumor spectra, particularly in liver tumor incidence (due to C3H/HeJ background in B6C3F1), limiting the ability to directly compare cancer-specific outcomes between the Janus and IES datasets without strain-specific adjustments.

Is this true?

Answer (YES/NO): NO